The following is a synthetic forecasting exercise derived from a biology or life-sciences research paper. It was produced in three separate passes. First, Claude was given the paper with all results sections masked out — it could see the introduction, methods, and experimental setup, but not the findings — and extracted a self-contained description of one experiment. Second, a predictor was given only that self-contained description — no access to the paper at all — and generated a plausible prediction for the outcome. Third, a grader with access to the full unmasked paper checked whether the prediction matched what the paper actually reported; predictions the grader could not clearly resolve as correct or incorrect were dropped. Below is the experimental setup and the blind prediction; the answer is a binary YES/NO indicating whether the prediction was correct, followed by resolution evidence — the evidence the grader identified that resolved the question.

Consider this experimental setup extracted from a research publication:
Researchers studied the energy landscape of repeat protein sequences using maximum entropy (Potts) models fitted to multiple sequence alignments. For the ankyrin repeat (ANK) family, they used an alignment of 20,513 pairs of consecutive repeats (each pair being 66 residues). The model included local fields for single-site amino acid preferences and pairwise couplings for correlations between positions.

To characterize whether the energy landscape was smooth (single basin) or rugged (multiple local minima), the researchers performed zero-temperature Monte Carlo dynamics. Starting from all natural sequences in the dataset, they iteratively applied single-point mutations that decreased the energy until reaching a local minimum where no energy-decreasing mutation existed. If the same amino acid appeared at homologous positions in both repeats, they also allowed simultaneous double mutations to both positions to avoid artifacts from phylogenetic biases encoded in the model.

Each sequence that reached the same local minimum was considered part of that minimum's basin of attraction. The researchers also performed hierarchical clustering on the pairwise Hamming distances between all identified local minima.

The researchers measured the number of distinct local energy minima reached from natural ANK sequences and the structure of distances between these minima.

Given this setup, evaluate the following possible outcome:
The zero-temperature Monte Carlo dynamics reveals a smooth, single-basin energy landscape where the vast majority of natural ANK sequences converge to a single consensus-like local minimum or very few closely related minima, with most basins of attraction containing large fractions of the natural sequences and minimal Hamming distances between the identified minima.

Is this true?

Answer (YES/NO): NO